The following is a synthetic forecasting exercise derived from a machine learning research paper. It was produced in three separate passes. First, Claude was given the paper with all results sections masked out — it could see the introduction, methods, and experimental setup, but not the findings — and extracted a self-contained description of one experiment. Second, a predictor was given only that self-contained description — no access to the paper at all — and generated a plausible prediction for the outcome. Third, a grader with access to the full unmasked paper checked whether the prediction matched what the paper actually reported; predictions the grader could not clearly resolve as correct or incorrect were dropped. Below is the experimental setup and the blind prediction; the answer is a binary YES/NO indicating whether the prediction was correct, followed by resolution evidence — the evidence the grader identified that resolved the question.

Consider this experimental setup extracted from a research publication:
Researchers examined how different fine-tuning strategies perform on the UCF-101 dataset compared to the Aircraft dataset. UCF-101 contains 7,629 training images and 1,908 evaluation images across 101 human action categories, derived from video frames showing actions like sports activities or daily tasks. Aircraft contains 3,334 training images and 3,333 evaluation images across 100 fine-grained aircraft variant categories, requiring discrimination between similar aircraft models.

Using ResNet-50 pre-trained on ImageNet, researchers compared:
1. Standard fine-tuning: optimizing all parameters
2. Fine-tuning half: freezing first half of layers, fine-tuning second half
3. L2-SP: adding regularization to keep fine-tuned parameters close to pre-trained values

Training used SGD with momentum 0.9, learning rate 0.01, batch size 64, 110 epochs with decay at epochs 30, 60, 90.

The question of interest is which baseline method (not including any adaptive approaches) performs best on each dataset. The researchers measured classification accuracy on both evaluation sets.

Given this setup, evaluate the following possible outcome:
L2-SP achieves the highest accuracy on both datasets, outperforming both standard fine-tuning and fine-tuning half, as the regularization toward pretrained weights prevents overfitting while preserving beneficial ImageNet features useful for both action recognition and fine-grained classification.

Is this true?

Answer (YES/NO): NO